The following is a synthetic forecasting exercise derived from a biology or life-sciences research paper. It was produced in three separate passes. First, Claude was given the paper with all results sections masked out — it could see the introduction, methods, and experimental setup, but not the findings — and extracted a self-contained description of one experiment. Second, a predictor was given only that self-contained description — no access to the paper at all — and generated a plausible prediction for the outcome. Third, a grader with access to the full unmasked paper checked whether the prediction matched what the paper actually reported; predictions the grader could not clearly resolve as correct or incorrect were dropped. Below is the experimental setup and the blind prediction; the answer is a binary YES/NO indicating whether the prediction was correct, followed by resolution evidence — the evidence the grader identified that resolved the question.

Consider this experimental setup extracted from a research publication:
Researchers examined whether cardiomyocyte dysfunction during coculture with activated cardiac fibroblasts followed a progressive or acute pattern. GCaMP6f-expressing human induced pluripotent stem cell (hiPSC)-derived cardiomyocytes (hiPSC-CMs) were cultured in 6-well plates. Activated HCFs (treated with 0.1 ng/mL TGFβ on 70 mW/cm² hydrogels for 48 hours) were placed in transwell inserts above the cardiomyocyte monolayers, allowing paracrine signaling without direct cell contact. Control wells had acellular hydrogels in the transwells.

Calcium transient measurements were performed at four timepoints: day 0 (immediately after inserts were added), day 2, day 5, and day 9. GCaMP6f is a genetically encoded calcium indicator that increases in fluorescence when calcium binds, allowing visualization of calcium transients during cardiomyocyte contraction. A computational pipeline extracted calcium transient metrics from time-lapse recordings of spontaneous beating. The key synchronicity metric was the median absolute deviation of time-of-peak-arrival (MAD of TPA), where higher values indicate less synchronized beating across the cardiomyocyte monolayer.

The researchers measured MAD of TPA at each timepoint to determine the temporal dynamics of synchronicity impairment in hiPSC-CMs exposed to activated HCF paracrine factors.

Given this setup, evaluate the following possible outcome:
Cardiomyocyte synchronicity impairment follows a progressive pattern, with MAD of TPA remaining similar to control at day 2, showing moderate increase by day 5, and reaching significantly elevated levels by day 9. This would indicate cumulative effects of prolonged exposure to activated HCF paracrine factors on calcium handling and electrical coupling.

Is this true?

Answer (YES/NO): NO